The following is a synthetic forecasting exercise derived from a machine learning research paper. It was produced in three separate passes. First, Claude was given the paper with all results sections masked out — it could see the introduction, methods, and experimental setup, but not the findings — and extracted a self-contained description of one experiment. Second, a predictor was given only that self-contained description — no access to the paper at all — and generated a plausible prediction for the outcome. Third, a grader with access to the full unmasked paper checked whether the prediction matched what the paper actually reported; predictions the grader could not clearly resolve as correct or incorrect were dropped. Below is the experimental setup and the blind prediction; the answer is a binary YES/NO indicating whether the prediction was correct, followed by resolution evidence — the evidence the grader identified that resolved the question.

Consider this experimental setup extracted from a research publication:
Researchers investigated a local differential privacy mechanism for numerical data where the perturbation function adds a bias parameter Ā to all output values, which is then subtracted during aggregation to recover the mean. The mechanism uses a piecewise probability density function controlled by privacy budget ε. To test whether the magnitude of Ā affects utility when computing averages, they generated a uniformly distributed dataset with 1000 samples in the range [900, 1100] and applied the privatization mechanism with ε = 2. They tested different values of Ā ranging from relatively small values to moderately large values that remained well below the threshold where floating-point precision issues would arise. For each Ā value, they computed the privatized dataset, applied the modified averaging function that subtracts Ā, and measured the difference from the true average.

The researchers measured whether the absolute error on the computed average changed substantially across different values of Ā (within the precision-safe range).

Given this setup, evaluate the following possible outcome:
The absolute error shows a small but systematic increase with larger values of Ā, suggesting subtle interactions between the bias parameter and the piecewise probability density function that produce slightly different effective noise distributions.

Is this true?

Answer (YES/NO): NO